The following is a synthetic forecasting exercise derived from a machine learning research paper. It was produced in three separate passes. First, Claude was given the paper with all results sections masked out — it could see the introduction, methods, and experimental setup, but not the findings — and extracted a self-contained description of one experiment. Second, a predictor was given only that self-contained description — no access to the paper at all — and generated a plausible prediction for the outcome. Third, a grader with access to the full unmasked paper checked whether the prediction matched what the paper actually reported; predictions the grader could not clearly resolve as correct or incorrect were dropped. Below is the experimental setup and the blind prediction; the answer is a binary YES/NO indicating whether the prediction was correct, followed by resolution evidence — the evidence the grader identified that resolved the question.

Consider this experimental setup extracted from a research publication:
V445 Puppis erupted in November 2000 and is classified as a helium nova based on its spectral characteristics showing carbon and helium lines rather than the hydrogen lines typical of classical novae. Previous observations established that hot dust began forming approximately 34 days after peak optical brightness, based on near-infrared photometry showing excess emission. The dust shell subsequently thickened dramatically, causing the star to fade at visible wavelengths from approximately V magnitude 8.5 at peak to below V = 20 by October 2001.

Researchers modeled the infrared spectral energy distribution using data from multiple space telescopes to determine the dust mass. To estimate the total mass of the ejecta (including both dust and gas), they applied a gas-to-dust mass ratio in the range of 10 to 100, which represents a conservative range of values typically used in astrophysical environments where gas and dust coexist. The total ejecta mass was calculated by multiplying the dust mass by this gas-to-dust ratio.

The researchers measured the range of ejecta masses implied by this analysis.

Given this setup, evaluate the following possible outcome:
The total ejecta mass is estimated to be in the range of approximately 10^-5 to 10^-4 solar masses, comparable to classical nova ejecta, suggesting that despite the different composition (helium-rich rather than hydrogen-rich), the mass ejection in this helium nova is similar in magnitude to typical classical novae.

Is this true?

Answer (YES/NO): NO